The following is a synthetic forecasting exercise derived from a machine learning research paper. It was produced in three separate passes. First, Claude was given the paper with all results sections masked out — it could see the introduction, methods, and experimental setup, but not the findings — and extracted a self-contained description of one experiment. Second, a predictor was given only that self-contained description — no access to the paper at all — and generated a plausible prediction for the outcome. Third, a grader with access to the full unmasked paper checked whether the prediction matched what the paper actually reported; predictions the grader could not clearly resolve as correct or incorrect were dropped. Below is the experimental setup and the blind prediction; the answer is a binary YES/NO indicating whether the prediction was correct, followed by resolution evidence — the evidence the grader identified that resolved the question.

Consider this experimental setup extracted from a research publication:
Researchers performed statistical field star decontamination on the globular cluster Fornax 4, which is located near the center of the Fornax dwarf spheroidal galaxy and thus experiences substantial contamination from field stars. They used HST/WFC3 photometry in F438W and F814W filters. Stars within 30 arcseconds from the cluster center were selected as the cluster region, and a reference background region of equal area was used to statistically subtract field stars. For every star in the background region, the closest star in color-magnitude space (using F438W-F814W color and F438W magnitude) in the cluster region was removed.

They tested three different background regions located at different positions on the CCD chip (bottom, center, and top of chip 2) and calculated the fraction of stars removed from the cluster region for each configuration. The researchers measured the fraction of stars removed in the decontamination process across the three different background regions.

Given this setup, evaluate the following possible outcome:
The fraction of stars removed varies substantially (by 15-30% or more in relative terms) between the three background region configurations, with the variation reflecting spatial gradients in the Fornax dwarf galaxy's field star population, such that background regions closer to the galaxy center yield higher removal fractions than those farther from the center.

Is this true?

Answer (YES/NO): NO